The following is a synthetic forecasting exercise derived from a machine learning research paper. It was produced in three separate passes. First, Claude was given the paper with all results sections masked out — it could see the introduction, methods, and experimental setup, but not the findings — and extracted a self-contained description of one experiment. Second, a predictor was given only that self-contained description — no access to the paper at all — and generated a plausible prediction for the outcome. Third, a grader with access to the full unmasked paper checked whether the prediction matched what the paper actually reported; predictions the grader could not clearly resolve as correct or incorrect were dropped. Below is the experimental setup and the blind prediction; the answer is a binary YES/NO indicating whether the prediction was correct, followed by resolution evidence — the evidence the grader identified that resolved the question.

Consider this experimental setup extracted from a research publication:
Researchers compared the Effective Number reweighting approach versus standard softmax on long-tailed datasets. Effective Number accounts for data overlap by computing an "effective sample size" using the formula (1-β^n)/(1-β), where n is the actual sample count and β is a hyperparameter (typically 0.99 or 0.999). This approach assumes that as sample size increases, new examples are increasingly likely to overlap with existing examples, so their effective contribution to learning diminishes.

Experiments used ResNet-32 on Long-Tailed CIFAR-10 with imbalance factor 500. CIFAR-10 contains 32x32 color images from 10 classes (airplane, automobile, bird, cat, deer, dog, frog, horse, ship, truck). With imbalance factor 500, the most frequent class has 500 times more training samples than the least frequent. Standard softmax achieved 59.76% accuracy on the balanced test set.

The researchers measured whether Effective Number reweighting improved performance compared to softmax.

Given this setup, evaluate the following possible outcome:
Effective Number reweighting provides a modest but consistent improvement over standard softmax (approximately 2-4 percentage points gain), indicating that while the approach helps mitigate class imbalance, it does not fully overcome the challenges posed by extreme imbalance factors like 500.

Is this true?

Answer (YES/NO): NO